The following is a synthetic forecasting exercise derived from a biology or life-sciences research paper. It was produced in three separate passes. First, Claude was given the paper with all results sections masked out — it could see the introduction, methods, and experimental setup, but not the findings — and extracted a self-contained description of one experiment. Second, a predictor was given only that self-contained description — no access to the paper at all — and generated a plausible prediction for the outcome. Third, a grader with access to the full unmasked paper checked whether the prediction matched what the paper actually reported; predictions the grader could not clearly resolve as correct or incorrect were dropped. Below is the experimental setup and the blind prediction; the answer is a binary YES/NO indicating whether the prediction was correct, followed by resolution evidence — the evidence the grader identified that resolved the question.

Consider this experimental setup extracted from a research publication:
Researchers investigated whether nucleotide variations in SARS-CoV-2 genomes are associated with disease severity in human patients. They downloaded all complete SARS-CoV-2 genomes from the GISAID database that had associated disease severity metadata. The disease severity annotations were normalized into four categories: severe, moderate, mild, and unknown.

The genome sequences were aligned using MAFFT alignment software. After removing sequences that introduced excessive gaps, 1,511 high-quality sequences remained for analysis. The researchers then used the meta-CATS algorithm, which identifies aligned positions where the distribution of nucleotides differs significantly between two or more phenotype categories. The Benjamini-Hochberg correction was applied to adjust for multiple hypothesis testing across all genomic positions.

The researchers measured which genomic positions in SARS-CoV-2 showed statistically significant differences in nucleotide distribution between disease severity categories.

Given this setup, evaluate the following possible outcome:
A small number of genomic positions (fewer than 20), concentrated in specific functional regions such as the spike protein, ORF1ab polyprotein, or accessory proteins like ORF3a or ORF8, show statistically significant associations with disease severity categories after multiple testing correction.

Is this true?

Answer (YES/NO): YES